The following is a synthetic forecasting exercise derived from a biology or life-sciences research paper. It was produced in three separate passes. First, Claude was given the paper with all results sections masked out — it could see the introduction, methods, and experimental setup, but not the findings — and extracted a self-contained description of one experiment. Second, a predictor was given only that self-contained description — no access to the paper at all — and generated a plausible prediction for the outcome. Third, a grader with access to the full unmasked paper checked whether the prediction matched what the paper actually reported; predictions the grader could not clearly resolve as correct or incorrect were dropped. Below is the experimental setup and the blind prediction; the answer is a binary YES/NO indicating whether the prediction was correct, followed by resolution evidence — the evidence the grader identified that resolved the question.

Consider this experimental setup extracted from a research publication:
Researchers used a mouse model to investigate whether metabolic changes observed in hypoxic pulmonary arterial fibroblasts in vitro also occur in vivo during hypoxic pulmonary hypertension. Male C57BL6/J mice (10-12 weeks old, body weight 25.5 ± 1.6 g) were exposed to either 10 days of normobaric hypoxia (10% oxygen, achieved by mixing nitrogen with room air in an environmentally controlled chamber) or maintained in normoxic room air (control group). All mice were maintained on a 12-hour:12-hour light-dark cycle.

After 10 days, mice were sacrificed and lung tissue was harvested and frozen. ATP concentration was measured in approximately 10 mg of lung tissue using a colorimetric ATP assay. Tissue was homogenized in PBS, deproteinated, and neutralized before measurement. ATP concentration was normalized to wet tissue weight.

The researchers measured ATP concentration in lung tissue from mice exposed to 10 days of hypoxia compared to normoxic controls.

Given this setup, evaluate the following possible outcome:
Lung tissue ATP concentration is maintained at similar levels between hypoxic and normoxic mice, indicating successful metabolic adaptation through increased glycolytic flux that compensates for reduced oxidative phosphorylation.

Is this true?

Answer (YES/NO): NO